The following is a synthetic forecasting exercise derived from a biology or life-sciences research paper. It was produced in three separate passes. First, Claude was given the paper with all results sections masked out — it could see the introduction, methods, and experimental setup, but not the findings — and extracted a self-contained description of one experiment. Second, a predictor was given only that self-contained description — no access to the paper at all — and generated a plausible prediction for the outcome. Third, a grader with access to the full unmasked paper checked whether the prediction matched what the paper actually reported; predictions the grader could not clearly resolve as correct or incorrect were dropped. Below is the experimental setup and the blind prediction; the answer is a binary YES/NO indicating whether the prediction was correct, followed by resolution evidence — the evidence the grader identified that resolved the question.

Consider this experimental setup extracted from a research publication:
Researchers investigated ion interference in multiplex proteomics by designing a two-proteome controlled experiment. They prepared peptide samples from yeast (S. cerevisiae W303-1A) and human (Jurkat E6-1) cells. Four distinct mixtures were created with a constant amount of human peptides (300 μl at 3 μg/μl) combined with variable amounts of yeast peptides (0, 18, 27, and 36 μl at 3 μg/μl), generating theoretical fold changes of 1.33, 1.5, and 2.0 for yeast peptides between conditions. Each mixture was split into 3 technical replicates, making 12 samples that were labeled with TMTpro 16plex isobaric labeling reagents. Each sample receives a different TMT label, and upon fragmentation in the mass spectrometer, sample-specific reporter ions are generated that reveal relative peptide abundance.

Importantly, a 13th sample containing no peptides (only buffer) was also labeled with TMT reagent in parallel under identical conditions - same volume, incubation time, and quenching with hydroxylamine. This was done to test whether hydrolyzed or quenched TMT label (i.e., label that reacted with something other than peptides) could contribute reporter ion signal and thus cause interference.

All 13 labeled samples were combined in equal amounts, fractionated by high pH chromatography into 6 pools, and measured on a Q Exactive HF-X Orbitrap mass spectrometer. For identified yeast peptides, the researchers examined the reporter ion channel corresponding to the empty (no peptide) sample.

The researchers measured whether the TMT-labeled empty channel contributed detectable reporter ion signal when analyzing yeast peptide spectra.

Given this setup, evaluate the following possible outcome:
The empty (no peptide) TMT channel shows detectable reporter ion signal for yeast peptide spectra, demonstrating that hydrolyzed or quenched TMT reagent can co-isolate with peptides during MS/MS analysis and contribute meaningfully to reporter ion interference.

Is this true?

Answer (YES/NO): NO